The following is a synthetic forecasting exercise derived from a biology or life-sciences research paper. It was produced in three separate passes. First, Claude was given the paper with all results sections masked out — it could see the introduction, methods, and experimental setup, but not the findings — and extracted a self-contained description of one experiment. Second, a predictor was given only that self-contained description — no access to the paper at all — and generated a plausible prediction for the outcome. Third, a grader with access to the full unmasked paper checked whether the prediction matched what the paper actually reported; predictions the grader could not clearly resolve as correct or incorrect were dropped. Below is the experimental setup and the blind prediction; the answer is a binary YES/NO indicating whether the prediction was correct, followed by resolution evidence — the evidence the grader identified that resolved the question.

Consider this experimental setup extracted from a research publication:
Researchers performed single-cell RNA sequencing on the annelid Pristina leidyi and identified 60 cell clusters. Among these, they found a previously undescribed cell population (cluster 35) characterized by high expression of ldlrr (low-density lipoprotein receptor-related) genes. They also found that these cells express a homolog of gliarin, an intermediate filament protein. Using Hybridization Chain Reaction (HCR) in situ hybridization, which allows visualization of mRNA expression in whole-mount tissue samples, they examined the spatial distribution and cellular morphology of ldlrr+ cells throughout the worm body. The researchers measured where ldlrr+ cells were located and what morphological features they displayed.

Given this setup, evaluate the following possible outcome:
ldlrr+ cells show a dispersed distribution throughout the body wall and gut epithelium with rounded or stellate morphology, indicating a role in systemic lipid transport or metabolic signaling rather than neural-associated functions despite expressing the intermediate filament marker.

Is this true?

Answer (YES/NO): NO